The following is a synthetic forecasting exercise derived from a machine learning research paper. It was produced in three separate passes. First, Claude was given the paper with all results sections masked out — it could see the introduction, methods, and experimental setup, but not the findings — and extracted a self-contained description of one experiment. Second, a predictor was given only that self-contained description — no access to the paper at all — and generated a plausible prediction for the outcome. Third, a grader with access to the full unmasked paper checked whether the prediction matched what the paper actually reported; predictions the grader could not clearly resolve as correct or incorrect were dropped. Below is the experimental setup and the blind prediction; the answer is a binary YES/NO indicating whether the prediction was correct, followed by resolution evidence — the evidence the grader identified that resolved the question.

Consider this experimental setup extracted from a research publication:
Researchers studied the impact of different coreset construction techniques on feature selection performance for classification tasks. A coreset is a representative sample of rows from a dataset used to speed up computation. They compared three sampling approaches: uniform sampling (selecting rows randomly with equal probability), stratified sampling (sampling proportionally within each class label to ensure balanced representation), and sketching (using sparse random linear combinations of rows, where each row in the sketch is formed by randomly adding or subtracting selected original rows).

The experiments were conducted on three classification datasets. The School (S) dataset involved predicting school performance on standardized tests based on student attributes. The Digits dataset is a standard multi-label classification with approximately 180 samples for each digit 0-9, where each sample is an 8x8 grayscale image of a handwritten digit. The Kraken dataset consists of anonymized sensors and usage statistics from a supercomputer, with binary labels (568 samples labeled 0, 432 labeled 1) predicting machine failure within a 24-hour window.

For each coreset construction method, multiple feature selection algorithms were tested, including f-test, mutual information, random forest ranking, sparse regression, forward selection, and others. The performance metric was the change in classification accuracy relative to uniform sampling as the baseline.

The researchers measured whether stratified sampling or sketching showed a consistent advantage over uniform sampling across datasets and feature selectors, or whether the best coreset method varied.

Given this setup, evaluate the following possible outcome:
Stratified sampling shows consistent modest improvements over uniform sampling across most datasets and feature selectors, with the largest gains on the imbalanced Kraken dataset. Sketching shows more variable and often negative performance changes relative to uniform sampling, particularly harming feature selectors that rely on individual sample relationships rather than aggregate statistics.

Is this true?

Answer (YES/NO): NO